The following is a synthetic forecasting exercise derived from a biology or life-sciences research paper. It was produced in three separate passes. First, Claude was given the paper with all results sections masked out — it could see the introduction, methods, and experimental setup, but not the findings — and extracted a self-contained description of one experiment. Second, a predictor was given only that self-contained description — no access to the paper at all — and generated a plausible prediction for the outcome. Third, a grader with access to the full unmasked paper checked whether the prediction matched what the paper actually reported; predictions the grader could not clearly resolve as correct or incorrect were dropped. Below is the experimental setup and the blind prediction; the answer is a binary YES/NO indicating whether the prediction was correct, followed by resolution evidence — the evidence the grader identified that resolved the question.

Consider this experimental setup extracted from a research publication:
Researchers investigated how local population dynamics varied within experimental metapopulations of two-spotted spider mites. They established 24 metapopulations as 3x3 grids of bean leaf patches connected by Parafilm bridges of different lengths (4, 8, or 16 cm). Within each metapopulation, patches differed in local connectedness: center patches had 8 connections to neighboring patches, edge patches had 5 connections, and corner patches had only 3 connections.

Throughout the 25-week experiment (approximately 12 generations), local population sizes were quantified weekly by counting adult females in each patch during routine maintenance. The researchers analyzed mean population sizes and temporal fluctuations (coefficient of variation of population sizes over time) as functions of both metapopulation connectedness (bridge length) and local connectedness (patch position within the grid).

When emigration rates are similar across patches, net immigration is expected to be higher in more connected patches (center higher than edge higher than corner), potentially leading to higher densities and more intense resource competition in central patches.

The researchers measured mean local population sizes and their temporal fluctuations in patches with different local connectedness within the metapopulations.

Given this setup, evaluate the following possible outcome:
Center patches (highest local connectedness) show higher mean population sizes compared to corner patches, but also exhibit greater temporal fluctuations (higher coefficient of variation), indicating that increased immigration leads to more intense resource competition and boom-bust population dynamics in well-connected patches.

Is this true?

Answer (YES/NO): NO